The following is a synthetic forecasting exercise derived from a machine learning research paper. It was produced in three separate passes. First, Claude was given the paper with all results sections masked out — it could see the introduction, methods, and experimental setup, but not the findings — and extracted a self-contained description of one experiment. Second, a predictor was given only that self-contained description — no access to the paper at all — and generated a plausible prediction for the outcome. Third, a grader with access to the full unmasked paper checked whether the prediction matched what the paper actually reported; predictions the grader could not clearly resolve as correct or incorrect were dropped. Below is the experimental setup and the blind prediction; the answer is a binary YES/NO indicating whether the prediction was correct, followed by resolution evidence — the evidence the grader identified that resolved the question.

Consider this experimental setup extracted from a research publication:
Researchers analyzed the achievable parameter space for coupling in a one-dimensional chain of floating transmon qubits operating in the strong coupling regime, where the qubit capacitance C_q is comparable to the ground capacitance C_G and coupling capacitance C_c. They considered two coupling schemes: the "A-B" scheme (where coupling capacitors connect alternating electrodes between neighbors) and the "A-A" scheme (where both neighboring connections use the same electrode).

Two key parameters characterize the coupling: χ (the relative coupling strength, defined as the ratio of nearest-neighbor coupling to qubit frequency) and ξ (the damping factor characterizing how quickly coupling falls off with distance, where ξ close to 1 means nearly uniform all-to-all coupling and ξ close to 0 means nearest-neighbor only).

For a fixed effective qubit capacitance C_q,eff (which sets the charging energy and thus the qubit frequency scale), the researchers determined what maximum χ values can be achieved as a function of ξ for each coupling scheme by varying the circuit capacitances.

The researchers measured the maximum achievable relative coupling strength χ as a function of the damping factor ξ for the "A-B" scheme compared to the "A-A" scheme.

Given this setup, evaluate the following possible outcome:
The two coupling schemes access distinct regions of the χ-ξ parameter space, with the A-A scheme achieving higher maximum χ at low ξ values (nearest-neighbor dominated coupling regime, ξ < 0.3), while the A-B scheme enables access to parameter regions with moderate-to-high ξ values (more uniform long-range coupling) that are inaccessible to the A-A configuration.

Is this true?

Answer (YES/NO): NO